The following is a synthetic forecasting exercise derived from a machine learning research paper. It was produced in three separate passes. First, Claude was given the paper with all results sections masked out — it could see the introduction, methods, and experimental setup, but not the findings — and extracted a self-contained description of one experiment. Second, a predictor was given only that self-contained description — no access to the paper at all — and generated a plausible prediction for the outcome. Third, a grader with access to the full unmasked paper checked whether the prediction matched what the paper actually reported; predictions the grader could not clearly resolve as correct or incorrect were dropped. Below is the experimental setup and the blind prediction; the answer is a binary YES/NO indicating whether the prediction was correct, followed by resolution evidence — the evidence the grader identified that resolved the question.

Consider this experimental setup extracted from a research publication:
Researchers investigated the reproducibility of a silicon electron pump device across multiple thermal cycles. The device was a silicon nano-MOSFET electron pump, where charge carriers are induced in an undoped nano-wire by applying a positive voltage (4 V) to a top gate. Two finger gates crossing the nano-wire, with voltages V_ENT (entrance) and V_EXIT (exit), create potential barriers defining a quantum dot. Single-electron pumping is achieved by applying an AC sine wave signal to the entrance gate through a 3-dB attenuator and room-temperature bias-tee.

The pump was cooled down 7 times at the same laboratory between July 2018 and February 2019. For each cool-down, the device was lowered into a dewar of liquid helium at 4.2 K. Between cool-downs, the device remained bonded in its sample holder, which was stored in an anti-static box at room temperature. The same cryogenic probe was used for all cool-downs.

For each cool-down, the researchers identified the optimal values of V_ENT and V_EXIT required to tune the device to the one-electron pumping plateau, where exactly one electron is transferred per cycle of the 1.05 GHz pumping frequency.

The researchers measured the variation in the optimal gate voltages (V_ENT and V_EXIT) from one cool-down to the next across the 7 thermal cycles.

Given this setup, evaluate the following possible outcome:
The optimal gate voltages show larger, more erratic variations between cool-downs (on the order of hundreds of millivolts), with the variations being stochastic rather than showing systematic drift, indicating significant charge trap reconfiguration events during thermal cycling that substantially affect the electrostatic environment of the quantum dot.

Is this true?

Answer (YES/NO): NO